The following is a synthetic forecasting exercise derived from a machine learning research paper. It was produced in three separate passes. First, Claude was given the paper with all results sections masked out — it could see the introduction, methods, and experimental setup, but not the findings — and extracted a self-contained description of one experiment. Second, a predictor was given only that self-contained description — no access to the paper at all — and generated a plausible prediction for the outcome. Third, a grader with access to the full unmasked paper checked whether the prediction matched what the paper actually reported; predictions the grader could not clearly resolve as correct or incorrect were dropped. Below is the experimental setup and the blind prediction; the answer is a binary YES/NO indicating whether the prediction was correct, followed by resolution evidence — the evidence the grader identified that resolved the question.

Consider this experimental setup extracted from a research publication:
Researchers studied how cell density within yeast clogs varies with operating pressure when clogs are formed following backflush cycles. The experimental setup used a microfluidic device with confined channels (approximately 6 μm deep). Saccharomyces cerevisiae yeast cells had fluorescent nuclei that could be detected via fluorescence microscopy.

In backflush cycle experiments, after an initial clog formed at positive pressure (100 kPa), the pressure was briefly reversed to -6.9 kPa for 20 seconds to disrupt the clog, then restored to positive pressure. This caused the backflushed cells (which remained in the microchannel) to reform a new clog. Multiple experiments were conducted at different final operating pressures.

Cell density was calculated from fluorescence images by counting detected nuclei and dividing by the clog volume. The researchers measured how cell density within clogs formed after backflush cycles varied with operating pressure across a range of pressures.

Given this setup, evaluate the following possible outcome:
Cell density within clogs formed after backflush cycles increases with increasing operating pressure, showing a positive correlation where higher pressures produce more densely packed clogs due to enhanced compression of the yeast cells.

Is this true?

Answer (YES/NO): NO